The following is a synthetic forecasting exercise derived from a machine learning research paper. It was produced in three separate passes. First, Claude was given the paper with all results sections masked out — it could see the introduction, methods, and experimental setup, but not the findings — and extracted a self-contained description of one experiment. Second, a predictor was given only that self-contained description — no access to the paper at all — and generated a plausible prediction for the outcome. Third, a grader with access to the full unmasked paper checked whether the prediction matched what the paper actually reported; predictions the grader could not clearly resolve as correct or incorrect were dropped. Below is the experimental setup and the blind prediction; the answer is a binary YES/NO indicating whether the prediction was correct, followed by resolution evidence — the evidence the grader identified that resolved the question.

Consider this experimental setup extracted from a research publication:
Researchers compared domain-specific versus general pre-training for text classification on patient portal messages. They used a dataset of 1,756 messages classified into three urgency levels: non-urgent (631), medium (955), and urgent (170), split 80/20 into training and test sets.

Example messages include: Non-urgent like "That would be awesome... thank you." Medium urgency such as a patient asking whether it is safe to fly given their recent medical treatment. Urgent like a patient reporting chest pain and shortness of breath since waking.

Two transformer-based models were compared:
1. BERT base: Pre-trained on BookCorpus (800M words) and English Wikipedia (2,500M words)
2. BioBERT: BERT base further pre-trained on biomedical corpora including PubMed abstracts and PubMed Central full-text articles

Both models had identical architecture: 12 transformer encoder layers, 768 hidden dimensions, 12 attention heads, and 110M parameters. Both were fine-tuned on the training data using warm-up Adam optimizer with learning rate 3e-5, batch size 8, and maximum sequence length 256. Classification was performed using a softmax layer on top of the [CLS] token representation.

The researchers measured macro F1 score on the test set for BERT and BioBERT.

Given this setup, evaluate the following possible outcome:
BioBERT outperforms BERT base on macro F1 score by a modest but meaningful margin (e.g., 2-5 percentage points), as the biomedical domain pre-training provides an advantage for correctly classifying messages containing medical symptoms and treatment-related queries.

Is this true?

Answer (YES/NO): NO